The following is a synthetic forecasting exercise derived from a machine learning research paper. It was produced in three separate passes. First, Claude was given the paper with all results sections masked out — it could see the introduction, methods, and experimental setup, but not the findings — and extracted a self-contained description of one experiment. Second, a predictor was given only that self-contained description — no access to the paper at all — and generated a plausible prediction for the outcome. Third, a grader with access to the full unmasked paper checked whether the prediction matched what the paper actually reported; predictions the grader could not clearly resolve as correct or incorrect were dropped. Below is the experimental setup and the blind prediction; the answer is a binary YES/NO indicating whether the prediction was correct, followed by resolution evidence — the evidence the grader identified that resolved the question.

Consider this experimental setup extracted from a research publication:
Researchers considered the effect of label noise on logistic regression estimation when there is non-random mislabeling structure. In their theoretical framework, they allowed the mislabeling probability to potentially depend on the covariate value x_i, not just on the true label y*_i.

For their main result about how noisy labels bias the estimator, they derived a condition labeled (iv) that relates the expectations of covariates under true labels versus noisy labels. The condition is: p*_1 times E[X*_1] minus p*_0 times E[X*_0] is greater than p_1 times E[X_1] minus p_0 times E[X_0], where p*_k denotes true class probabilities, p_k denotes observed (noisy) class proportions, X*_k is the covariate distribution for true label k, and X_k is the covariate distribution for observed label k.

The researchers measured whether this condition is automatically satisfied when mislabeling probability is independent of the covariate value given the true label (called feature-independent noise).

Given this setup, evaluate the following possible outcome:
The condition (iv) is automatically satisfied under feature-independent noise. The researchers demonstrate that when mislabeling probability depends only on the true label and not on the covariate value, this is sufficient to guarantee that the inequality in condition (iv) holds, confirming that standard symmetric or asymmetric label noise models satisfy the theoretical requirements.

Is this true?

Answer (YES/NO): YES